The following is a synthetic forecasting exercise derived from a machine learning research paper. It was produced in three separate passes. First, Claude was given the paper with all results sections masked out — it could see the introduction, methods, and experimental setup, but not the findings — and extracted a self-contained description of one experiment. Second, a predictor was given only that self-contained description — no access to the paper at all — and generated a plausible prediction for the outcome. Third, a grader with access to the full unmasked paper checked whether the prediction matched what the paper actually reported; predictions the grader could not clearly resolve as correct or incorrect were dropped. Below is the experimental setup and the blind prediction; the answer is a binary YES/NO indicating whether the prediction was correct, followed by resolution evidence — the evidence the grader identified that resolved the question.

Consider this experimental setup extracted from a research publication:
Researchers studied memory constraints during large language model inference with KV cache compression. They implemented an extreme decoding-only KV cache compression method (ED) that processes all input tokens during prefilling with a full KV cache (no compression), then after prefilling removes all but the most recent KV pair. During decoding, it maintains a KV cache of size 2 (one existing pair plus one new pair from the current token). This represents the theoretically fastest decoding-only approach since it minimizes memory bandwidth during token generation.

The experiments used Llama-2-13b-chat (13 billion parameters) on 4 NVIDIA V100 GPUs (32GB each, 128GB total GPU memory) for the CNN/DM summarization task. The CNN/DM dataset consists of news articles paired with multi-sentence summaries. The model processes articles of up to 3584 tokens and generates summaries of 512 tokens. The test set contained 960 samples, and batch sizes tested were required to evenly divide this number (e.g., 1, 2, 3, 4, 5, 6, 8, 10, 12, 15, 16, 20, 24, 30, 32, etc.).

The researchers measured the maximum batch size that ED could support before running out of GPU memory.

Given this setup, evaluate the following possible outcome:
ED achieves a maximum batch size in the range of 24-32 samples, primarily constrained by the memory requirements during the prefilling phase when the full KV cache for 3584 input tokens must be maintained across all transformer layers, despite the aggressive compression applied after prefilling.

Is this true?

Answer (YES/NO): NO